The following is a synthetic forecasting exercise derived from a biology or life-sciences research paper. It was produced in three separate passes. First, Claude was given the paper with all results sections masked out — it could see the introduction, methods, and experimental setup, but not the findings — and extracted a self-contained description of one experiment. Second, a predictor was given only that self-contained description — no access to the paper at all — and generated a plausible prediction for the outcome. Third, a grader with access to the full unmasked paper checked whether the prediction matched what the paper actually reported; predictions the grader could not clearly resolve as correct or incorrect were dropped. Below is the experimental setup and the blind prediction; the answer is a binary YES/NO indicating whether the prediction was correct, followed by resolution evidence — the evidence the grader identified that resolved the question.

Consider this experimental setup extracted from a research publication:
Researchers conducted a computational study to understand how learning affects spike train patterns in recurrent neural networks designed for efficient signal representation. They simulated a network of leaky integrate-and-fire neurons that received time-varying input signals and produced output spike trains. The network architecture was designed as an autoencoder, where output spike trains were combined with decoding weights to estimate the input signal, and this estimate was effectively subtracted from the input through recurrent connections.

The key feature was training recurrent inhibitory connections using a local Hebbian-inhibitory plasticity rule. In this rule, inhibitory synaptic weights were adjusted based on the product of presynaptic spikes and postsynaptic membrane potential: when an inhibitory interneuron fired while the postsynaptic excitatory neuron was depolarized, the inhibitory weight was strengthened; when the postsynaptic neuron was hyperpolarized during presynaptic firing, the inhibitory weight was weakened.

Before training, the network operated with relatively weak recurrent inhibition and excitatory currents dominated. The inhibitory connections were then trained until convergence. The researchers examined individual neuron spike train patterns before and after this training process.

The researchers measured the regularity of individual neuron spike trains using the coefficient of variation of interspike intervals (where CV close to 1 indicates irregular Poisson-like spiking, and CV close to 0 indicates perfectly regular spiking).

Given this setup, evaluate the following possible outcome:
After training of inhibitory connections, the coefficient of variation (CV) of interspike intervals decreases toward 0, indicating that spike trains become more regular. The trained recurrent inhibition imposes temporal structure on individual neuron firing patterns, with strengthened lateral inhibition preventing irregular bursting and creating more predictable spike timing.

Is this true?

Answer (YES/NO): NO